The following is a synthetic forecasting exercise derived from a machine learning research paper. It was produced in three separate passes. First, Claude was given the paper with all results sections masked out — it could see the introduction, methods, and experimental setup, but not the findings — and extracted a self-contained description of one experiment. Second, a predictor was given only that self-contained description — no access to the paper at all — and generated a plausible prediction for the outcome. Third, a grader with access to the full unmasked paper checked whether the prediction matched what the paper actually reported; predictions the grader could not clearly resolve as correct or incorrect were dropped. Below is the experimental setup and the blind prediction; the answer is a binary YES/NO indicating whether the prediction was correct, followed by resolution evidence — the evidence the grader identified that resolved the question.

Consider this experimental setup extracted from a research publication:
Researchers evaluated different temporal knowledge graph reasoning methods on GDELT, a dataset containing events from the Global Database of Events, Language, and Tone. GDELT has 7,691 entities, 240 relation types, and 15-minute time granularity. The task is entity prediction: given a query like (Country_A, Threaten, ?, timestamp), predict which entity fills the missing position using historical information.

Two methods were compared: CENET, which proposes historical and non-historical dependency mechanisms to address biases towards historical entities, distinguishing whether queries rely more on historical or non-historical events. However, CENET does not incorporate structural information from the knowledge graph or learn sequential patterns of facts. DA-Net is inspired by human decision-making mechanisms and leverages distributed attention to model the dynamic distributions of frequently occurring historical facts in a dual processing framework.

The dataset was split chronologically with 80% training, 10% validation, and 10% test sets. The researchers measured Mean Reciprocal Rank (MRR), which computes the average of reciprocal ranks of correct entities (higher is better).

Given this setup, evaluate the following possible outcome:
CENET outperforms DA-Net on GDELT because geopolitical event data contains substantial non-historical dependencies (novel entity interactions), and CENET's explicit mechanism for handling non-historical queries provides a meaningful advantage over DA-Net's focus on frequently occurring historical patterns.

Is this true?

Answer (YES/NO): NO